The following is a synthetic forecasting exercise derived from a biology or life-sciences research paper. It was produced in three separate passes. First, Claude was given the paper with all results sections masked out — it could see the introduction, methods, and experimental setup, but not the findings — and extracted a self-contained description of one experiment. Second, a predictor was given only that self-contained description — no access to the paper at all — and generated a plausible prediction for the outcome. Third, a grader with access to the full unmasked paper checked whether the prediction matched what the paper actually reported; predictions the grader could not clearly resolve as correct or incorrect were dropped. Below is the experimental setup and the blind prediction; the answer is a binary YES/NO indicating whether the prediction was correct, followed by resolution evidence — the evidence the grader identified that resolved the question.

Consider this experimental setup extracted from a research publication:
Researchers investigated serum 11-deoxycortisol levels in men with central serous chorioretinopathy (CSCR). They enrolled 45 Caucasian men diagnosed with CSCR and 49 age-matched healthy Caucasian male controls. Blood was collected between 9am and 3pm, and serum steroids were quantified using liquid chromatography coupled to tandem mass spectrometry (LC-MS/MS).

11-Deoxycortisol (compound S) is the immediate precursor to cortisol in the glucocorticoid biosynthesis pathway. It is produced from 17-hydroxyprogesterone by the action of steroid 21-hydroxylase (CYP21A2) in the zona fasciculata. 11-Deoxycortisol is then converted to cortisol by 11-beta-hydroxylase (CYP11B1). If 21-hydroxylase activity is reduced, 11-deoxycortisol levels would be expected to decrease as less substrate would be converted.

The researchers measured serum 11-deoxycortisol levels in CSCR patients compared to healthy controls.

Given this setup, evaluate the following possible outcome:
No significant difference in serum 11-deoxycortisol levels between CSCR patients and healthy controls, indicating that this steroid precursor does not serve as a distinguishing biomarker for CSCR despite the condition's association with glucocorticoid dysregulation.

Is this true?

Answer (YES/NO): YES